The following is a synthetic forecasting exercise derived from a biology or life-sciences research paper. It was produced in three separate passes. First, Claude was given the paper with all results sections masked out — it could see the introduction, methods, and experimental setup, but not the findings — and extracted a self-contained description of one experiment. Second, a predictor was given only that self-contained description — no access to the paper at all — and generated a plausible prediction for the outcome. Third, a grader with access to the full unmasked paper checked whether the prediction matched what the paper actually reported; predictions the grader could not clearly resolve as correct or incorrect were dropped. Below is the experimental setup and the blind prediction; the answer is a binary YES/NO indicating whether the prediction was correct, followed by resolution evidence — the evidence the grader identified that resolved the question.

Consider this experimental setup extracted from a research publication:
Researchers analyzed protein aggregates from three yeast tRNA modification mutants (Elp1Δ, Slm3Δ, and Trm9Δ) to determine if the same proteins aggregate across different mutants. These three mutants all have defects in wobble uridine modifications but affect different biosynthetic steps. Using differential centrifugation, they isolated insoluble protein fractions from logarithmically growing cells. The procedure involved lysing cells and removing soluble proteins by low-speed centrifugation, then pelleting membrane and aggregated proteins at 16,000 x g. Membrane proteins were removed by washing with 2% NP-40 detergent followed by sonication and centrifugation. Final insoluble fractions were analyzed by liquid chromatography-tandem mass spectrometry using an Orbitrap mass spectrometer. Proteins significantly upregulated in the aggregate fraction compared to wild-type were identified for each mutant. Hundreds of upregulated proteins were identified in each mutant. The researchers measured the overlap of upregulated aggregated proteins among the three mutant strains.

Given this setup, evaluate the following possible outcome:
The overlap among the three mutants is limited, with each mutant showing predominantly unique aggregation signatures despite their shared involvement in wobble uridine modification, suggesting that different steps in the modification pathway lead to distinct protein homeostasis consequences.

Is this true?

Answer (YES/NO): NO